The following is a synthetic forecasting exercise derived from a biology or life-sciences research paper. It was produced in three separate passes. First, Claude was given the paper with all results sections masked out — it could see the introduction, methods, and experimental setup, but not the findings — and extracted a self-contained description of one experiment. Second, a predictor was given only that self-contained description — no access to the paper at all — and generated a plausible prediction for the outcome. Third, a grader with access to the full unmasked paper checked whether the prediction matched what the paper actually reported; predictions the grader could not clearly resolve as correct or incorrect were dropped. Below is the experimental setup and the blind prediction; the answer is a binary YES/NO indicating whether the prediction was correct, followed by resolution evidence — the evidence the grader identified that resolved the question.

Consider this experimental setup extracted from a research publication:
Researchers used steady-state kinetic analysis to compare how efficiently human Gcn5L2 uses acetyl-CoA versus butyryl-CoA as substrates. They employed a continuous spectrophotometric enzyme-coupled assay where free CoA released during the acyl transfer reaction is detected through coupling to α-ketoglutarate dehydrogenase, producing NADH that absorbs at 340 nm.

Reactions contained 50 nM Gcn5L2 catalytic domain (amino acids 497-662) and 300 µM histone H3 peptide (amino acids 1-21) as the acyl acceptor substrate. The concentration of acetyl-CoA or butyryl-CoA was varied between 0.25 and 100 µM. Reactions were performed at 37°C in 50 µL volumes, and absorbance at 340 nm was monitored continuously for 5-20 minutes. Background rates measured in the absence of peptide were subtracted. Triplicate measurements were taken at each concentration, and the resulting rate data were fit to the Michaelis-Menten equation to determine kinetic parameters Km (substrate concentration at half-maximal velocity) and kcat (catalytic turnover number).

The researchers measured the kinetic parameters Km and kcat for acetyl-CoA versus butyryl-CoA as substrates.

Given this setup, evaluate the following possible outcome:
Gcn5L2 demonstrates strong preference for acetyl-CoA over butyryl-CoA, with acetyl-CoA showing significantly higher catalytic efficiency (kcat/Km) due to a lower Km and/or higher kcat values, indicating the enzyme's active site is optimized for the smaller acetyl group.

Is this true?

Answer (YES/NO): YES